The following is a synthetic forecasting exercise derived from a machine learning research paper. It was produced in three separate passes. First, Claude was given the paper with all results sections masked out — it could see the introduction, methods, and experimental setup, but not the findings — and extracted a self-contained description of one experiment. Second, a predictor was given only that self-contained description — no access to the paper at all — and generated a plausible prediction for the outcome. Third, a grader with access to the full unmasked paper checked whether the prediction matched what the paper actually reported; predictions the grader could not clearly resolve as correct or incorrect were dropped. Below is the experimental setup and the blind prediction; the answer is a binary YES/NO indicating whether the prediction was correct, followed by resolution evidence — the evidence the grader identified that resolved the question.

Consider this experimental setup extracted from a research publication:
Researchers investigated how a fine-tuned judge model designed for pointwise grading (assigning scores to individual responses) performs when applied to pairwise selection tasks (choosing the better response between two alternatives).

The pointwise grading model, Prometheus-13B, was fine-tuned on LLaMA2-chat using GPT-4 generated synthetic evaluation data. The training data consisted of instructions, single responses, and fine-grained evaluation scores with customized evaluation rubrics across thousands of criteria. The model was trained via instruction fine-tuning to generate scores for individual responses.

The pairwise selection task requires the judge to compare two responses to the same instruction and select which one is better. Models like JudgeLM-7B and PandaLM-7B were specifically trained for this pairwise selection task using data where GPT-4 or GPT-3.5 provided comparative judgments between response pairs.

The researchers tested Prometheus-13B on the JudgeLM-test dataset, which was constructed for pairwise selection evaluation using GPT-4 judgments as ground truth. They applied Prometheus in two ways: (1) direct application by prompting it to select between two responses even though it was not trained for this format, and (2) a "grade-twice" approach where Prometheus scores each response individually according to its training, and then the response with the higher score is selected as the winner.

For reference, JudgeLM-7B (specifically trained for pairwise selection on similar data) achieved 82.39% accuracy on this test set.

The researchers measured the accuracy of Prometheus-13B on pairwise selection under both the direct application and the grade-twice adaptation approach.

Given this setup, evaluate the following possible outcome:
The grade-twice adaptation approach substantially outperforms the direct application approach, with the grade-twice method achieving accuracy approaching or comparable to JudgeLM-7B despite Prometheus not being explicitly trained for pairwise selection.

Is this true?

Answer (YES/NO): NO